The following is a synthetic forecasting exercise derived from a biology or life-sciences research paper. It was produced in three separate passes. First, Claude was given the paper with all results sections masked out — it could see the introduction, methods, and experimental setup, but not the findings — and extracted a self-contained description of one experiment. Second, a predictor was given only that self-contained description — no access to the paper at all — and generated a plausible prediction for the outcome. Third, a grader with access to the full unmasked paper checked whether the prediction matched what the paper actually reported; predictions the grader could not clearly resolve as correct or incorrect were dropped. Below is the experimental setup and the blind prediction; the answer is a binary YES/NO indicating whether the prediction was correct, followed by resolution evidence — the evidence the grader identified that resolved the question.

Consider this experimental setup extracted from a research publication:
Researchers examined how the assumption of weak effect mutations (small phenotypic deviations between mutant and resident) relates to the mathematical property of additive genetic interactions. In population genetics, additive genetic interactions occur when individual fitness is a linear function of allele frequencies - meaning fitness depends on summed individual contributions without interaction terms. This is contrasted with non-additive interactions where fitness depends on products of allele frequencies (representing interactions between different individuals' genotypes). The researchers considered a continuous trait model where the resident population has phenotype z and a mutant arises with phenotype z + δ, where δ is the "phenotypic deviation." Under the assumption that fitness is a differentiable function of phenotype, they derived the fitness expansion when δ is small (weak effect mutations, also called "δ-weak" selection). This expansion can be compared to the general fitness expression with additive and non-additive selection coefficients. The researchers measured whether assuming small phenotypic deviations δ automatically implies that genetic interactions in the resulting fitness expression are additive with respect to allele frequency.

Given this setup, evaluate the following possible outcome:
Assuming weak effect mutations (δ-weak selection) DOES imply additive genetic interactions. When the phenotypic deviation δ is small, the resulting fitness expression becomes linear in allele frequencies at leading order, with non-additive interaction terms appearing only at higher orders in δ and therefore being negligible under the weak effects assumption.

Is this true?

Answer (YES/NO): YES